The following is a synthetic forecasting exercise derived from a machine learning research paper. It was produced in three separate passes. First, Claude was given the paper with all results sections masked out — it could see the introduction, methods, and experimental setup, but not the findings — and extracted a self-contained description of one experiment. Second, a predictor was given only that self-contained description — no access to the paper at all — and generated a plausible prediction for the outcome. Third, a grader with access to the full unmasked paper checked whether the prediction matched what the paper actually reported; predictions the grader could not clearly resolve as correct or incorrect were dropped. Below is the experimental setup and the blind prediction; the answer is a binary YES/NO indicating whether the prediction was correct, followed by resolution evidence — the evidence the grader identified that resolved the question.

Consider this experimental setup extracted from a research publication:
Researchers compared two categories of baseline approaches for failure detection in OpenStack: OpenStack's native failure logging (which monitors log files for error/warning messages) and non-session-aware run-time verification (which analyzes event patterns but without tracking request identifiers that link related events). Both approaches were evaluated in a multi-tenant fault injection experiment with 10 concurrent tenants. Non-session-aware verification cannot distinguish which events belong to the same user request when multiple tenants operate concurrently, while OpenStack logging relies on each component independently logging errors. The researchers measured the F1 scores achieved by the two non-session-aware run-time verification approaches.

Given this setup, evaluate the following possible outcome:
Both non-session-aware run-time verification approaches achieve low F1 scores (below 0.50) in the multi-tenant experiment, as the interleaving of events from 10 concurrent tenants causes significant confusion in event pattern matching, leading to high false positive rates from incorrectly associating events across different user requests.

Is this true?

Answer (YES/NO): YES